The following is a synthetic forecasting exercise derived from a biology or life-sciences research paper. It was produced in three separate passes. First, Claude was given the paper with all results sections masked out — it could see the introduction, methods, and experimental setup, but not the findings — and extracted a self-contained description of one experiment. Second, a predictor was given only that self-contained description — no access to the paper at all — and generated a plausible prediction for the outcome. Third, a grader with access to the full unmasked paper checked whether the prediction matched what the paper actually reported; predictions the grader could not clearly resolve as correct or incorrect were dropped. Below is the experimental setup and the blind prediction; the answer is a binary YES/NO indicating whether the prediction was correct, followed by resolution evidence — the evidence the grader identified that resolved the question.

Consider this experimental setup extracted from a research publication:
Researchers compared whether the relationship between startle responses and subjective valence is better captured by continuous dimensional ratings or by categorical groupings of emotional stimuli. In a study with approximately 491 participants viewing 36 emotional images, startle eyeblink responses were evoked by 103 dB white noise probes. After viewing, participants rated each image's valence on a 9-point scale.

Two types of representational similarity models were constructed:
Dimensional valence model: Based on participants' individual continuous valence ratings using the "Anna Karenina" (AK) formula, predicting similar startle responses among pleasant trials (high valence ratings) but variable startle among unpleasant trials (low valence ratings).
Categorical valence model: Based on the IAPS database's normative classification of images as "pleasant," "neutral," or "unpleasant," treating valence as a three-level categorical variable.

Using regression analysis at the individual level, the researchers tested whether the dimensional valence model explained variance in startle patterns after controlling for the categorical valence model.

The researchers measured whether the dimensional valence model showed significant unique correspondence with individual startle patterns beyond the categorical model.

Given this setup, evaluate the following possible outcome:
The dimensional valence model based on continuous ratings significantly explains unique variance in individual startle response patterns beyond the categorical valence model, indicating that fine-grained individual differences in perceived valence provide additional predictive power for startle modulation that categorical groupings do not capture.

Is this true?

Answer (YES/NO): YES